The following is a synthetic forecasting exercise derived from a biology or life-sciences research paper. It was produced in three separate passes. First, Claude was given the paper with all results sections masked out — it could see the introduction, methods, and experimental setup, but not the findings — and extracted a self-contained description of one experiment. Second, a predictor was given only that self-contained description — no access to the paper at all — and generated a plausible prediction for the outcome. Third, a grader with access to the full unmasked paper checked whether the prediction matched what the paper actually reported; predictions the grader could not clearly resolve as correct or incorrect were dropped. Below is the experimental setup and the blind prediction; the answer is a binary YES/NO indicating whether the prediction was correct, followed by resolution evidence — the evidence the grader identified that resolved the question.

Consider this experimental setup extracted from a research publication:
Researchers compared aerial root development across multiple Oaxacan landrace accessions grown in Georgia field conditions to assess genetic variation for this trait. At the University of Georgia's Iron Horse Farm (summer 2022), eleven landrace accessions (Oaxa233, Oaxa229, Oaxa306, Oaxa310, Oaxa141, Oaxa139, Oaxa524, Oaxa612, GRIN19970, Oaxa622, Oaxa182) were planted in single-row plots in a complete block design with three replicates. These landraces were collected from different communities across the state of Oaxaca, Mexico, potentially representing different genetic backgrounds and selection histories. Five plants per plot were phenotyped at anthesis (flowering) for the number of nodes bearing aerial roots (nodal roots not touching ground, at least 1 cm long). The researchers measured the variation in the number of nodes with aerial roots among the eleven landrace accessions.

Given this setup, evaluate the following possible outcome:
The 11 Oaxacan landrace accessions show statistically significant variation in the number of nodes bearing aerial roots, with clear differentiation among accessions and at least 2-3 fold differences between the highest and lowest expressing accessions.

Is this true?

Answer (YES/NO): YES